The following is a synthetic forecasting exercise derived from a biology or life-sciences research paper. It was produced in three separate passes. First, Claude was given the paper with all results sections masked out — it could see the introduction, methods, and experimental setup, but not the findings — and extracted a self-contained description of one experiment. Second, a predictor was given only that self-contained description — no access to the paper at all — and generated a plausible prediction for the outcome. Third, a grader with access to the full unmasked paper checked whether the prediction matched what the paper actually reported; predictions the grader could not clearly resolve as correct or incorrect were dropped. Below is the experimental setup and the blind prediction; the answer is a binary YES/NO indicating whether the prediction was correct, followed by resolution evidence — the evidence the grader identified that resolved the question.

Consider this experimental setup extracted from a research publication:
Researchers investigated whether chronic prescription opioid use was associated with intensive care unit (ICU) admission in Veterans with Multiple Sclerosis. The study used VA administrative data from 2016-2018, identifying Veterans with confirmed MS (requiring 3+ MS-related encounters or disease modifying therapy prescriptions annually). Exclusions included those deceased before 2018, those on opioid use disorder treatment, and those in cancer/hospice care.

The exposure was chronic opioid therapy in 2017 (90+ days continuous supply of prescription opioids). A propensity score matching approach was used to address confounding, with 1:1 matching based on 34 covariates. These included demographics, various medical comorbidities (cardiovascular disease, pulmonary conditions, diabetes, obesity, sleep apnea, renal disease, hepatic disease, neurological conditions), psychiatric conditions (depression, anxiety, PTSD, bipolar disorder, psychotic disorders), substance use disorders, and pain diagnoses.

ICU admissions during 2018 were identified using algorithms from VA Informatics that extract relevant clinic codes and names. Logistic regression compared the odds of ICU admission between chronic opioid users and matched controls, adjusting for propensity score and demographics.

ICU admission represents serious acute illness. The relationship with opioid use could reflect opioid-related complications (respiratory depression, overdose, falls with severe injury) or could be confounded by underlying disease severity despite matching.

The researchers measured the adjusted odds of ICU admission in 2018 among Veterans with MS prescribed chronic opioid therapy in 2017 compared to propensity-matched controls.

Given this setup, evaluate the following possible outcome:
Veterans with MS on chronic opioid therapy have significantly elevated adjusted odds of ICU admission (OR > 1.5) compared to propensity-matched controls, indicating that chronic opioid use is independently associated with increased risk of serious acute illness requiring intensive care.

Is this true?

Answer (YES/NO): NO